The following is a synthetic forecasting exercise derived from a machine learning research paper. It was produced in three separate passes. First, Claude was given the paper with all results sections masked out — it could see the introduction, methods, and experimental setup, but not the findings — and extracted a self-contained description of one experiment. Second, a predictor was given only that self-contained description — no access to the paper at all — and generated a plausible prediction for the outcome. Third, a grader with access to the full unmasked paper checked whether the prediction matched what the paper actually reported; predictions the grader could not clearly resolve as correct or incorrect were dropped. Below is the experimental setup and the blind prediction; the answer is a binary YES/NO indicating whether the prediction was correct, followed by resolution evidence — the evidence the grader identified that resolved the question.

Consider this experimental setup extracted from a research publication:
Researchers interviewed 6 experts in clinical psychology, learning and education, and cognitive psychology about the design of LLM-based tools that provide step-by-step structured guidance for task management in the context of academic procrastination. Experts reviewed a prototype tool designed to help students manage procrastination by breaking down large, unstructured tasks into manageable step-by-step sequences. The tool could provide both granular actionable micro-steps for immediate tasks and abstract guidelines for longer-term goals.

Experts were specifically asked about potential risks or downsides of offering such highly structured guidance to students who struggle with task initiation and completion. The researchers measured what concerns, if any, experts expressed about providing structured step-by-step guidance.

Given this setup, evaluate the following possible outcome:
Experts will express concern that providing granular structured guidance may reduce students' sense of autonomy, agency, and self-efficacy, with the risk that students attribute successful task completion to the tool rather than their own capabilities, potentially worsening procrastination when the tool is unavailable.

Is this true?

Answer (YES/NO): NO